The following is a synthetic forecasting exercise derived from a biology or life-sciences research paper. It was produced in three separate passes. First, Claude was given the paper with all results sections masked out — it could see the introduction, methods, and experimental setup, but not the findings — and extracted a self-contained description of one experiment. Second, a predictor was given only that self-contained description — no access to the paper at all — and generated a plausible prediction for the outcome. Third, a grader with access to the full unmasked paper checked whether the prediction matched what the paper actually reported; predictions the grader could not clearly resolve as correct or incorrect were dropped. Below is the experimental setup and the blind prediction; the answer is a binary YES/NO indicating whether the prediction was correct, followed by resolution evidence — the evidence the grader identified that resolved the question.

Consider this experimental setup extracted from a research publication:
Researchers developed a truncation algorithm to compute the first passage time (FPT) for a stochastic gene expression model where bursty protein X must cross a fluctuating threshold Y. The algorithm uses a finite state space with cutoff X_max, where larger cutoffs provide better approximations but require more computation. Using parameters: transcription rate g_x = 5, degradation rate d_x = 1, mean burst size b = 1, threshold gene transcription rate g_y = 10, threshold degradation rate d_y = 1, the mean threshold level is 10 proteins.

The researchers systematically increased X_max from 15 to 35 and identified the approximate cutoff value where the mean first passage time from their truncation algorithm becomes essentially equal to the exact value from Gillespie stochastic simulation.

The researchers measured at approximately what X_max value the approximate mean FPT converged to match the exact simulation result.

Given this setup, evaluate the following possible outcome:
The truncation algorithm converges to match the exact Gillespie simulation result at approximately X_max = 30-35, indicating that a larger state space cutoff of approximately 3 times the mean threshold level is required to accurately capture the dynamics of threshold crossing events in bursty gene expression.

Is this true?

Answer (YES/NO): NO